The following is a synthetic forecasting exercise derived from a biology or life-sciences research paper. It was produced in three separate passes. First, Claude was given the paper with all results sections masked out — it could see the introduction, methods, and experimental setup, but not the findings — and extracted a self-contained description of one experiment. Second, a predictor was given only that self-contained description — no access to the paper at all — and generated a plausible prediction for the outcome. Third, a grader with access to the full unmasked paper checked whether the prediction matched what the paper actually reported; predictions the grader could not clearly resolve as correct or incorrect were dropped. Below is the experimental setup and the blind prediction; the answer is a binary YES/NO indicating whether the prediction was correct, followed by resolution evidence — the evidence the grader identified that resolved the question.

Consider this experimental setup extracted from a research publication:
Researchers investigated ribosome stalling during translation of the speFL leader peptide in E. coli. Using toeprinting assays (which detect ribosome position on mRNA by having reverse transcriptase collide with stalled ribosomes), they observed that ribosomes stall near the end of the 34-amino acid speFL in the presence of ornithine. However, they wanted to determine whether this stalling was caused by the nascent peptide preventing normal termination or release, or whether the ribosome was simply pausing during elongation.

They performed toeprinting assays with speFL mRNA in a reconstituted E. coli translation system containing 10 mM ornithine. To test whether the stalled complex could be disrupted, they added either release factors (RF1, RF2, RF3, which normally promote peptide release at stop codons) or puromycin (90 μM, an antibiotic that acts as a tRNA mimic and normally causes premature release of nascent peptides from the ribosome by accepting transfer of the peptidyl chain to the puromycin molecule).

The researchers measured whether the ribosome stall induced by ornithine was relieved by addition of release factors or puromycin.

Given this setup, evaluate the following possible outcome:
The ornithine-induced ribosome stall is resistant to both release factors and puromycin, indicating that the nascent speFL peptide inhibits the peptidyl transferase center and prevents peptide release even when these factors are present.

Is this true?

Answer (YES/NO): YES